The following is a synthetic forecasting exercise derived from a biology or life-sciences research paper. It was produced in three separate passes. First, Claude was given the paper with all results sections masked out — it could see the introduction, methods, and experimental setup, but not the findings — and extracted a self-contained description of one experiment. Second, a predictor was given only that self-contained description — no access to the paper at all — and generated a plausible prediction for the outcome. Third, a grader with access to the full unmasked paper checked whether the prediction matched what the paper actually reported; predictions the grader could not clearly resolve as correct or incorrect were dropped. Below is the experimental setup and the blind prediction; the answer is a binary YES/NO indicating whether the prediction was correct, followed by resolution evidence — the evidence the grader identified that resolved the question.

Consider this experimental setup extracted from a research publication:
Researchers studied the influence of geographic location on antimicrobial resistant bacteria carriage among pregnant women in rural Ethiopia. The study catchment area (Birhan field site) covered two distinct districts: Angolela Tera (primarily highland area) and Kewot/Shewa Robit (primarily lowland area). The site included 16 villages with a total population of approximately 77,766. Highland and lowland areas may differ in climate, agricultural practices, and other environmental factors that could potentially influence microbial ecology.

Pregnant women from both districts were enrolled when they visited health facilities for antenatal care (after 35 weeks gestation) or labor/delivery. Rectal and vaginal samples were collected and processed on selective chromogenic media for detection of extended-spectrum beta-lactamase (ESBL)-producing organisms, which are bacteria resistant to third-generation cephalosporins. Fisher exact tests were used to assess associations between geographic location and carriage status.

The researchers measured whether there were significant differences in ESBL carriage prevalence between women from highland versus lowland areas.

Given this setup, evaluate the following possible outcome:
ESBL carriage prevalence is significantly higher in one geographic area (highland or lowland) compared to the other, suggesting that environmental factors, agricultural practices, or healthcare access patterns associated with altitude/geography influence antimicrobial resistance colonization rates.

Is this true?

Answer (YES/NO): YES